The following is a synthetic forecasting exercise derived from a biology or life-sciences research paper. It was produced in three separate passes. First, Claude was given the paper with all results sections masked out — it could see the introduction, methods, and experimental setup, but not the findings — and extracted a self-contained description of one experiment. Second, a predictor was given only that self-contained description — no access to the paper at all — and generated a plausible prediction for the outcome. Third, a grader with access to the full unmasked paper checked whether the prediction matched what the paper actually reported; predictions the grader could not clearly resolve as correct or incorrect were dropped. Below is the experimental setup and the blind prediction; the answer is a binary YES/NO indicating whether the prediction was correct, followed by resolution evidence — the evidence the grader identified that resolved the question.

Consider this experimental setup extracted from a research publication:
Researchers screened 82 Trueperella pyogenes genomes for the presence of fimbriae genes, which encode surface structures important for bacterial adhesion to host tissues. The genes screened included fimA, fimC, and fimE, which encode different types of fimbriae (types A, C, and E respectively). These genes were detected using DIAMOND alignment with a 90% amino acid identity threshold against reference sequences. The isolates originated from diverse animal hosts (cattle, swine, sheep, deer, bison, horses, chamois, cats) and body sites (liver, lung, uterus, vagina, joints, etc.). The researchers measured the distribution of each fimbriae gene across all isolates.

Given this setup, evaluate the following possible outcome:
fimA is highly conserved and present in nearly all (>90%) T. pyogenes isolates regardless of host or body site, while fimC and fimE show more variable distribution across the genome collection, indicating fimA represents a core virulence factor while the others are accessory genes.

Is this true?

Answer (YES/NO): NO